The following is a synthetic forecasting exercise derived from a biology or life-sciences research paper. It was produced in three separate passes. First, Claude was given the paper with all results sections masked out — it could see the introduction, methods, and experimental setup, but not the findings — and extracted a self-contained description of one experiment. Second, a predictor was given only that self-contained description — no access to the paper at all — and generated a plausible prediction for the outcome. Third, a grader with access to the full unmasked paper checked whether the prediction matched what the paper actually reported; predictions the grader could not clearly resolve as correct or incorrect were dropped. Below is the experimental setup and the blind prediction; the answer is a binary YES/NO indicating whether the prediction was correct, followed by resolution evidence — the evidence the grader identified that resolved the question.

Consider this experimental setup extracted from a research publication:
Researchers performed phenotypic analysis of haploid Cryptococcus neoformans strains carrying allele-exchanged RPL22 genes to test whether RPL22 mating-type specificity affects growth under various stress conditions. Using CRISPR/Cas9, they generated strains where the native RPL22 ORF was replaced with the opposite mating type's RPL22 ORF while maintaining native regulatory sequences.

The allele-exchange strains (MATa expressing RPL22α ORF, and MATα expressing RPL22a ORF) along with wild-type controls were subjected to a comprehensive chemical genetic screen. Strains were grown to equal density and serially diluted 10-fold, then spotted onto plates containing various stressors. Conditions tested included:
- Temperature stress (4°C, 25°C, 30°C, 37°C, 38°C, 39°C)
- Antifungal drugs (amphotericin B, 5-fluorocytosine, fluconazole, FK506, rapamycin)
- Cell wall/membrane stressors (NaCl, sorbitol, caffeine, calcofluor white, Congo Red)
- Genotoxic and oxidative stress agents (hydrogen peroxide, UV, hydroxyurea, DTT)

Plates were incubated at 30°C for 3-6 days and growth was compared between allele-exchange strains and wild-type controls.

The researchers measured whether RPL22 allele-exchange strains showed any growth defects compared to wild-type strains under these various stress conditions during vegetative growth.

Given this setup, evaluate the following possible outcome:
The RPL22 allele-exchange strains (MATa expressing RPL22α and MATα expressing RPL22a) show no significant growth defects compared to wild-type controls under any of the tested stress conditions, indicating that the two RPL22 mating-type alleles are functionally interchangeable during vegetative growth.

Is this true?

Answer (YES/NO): NO